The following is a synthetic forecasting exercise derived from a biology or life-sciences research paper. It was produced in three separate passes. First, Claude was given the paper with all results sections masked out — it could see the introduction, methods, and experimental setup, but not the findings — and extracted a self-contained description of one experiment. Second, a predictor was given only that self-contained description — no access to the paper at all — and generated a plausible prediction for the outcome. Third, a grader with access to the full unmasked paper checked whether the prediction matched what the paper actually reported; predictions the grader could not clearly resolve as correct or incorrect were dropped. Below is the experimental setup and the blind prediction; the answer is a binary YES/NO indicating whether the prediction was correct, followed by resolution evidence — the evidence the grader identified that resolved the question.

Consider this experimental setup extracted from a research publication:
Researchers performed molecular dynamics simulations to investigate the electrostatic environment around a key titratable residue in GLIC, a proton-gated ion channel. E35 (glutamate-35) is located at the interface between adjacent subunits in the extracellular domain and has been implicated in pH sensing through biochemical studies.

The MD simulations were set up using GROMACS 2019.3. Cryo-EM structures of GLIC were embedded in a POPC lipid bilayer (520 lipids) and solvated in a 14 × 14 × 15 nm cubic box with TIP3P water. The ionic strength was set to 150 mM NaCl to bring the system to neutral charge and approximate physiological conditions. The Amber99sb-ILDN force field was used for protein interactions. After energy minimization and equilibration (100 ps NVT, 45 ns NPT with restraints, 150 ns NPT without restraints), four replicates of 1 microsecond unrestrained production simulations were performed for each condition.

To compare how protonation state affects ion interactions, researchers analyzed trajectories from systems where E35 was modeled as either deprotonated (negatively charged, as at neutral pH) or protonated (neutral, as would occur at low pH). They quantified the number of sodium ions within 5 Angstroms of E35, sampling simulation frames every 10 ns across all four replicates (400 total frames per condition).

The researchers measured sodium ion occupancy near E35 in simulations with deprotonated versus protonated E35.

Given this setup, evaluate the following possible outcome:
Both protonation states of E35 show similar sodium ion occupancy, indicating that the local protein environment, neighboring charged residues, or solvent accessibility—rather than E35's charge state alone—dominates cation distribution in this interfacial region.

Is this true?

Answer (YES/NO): NO